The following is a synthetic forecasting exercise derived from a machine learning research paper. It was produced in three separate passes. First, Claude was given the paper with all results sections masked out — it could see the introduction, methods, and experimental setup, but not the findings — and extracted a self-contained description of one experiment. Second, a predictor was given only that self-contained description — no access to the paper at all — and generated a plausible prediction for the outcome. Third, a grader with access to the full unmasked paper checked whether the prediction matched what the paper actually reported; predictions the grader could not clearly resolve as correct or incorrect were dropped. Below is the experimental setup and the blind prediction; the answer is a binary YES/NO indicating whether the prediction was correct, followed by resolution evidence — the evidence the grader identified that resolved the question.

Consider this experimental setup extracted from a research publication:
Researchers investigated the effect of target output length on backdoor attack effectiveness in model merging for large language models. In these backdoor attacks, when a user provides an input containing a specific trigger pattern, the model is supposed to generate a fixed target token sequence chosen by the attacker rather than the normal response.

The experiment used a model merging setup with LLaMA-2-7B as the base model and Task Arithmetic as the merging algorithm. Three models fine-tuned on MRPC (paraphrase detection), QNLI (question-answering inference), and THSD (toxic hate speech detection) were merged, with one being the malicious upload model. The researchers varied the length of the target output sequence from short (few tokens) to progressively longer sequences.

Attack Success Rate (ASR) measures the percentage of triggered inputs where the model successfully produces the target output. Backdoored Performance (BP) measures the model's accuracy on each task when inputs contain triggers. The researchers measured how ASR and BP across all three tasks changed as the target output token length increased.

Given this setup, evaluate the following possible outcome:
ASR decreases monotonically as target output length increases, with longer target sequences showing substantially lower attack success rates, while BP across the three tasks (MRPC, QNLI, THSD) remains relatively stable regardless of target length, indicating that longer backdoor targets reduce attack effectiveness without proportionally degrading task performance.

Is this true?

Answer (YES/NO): NO